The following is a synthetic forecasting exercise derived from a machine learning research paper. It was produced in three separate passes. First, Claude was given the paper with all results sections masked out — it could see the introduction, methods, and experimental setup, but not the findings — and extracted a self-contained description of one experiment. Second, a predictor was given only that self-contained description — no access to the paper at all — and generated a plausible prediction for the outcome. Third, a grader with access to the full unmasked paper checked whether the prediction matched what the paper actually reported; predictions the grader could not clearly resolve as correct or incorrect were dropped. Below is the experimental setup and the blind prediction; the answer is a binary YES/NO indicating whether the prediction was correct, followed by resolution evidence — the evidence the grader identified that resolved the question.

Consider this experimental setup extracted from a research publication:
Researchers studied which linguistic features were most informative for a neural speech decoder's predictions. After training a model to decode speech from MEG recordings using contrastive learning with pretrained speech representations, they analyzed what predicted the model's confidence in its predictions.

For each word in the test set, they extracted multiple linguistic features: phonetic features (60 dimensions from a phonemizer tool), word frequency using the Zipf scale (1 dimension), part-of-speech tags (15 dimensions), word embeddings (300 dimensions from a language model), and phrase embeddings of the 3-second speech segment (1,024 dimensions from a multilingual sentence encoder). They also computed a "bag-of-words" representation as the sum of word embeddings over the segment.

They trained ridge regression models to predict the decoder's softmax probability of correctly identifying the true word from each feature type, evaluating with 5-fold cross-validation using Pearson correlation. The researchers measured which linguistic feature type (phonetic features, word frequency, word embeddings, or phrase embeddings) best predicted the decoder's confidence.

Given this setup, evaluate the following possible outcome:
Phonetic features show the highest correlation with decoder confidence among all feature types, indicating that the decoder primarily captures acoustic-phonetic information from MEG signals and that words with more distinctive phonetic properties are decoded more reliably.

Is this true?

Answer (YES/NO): NO